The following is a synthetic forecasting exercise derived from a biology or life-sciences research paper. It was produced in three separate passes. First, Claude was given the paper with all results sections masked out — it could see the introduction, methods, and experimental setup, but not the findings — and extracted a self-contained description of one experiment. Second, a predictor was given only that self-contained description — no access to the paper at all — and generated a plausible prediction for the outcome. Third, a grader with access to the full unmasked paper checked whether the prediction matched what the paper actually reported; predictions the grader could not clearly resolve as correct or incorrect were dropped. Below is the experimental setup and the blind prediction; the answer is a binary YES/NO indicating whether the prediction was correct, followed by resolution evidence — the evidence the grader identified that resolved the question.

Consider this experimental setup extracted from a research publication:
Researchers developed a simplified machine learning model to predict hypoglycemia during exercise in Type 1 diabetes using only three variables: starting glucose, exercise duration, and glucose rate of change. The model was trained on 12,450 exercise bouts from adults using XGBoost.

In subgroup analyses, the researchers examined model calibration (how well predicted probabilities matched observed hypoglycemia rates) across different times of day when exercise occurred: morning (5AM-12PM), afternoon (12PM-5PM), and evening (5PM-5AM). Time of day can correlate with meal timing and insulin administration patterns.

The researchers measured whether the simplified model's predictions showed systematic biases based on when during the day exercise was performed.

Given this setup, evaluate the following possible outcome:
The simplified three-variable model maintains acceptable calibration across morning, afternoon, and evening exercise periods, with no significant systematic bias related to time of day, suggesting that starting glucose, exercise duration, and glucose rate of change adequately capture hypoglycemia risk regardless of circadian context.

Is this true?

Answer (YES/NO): NO